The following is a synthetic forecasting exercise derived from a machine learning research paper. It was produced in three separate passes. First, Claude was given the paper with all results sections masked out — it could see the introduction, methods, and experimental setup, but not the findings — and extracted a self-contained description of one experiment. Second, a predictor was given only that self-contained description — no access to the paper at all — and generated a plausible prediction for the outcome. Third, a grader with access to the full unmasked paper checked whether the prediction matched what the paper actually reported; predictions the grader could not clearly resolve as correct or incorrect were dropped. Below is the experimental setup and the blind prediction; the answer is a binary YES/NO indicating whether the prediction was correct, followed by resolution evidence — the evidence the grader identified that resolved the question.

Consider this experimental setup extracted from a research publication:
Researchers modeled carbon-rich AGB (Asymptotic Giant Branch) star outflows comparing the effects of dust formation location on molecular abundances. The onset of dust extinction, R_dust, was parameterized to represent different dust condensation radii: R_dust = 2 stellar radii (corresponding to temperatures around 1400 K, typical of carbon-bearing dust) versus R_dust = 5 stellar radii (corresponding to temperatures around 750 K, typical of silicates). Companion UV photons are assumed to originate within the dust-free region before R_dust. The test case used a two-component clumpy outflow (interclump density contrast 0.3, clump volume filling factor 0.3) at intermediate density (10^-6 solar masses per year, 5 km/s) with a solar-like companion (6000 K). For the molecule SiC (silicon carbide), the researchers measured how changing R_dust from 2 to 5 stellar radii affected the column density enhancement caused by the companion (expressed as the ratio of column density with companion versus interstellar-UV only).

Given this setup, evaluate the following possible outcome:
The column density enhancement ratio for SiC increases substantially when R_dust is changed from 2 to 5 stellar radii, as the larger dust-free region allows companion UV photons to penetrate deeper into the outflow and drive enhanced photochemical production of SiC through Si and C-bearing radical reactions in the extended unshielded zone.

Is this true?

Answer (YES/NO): NO